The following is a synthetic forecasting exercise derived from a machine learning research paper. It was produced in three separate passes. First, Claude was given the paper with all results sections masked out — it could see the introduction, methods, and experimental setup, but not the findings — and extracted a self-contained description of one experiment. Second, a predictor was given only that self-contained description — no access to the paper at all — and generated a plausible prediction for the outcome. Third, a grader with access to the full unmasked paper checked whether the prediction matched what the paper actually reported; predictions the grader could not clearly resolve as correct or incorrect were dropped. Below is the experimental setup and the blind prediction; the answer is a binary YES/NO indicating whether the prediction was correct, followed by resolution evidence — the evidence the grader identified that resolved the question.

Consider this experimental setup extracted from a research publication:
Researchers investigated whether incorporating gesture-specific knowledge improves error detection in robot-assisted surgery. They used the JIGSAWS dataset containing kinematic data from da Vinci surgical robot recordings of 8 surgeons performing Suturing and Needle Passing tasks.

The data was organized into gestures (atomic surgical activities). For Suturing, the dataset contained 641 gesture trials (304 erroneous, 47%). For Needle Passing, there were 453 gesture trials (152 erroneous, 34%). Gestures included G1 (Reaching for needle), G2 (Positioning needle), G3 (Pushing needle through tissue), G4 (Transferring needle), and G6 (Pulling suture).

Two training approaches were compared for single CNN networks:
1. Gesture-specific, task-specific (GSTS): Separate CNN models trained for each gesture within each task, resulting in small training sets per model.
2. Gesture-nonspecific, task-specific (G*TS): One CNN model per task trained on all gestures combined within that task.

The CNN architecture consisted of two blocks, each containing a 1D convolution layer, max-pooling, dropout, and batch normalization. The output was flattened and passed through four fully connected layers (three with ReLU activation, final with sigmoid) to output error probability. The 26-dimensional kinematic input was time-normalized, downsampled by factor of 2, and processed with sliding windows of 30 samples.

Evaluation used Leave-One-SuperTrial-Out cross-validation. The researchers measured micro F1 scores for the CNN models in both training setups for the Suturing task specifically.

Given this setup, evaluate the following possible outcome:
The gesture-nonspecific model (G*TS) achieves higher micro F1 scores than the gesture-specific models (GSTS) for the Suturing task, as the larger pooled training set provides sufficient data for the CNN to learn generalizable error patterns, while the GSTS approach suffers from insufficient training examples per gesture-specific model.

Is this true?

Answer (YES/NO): NO